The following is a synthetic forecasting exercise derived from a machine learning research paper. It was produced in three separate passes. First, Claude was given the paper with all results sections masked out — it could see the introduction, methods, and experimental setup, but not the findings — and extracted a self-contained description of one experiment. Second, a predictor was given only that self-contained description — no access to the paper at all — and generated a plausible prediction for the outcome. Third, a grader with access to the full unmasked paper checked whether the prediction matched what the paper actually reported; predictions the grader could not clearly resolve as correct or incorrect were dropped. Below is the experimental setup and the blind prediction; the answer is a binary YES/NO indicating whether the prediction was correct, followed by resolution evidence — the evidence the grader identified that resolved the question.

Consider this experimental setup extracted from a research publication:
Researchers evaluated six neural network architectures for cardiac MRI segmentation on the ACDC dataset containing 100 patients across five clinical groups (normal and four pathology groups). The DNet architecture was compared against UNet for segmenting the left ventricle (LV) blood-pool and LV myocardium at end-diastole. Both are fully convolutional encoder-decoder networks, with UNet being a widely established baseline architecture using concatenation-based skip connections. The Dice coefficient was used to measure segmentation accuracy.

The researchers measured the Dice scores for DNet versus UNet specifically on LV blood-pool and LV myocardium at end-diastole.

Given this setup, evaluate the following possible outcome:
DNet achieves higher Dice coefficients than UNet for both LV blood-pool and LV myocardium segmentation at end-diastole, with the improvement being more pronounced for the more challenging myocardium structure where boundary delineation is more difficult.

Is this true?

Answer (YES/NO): NO